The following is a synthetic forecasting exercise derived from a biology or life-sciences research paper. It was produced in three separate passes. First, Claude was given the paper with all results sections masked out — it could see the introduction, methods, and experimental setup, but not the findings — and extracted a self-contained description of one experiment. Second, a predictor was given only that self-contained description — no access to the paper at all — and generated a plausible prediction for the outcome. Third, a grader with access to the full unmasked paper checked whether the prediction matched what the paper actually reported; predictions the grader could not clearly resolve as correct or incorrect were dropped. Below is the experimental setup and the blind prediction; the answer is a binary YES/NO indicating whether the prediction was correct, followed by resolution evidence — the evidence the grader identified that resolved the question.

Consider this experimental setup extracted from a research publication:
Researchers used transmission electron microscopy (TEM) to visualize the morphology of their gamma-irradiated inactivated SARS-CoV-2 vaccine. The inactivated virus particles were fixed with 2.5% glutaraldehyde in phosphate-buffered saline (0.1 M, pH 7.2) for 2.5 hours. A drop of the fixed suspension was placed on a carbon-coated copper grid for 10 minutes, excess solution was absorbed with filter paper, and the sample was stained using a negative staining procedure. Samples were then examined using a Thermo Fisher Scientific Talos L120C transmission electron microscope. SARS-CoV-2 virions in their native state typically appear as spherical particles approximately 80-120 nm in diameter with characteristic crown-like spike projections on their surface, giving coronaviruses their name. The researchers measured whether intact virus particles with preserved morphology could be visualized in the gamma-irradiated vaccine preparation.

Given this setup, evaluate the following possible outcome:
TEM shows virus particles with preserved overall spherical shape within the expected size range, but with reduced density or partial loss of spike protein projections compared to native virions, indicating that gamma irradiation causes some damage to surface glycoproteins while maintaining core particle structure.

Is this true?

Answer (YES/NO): NO